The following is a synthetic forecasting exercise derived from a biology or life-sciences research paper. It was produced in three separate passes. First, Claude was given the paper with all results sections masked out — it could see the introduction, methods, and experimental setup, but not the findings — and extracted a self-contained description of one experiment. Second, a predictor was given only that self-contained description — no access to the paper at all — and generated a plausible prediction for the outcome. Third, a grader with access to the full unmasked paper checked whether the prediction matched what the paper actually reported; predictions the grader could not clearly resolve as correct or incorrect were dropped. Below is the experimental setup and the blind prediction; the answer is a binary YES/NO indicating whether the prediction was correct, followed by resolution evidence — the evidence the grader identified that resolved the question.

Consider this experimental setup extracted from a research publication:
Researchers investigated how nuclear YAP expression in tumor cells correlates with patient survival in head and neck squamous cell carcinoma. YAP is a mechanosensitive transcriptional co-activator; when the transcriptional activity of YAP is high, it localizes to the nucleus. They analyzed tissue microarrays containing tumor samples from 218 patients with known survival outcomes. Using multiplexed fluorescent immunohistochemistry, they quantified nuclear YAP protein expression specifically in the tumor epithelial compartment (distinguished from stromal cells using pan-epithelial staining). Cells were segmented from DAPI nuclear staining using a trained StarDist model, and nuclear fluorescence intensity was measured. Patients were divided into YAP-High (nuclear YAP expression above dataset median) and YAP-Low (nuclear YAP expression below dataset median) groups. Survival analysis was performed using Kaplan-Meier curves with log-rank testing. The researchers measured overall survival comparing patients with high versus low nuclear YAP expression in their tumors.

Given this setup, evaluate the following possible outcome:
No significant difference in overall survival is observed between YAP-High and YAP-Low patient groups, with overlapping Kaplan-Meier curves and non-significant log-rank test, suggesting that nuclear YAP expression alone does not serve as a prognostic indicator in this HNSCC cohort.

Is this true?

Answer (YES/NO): NO